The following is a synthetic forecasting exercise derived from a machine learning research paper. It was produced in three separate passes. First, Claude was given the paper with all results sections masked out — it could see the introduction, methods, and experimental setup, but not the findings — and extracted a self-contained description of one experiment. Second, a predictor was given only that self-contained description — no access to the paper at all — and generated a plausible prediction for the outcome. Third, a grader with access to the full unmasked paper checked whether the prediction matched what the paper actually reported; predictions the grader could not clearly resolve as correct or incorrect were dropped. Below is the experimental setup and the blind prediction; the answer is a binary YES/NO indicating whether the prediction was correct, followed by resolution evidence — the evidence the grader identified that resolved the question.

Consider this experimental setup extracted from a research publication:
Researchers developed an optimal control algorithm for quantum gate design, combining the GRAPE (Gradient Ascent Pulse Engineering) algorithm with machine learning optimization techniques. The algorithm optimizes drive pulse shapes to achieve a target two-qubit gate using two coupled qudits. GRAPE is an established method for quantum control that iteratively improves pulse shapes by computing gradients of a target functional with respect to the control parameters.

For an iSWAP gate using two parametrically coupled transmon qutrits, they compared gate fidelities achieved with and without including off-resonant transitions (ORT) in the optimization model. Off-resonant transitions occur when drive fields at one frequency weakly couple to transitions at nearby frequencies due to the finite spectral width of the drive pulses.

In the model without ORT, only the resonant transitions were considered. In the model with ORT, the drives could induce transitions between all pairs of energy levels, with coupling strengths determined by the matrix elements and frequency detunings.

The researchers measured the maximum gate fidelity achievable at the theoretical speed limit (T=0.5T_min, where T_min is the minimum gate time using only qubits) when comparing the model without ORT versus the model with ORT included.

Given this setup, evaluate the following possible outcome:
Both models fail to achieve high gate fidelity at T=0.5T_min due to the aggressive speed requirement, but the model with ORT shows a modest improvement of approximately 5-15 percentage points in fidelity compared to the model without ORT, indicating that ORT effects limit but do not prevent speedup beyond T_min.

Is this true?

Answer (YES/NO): NO